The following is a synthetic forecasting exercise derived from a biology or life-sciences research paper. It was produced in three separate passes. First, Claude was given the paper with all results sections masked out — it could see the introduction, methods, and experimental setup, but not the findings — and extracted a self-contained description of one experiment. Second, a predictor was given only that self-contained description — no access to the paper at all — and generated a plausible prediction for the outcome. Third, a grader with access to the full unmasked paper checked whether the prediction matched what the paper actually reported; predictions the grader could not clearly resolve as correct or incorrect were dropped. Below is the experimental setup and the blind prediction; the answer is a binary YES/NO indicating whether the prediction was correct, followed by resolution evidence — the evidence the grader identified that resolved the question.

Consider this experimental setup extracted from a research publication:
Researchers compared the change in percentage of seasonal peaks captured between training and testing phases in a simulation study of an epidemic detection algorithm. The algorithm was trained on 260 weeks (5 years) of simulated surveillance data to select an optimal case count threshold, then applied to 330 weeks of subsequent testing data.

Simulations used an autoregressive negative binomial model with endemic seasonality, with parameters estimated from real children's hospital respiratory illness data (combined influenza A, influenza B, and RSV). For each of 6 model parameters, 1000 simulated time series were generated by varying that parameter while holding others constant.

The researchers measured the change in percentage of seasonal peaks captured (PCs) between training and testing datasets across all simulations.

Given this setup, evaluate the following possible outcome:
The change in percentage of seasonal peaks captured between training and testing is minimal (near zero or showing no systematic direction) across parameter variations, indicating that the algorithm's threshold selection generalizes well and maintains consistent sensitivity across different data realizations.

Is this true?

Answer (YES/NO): NO